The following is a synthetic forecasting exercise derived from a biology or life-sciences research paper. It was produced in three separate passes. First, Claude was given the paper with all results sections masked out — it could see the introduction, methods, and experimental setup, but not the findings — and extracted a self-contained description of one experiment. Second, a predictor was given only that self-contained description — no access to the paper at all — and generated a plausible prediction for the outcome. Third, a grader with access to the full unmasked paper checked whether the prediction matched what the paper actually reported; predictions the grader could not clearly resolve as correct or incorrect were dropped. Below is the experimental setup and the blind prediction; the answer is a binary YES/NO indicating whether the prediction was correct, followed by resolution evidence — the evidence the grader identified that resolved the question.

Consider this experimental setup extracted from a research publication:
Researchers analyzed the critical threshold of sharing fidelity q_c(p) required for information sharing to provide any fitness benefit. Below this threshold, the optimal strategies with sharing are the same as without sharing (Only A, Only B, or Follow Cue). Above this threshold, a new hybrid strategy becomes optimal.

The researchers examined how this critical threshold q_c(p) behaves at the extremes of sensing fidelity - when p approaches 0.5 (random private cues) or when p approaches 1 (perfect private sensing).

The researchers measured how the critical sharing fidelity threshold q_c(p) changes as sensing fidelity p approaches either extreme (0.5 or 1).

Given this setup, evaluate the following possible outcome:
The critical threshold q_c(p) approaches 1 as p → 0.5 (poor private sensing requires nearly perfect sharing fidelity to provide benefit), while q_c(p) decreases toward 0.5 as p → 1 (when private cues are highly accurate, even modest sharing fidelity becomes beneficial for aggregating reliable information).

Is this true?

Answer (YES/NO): NO